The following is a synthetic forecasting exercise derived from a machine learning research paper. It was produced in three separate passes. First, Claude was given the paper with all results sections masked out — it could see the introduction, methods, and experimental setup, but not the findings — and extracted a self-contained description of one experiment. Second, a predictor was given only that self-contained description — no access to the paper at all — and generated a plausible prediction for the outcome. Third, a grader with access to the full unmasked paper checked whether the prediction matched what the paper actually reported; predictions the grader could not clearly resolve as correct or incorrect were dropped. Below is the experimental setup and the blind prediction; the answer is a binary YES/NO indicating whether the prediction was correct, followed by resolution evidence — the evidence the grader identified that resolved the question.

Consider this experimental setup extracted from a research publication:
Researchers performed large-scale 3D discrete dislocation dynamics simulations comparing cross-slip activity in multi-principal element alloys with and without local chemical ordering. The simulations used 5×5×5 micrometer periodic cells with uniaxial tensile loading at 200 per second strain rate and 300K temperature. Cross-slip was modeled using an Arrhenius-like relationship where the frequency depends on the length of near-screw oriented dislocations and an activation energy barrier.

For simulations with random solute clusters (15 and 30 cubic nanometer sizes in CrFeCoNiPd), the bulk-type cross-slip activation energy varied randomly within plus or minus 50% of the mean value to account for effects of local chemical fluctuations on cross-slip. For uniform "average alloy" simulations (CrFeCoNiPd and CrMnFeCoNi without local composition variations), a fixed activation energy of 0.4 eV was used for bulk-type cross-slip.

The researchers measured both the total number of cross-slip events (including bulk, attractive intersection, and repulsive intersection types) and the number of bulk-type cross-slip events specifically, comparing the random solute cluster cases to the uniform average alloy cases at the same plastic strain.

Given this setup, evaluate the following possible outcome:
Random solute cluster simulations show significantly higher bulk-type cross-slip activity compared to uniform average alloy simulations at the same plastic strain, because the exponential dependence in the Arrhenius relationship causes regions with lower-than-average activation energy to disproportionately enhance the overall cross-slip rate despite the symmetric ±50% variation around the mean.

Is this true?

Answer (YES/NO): YES